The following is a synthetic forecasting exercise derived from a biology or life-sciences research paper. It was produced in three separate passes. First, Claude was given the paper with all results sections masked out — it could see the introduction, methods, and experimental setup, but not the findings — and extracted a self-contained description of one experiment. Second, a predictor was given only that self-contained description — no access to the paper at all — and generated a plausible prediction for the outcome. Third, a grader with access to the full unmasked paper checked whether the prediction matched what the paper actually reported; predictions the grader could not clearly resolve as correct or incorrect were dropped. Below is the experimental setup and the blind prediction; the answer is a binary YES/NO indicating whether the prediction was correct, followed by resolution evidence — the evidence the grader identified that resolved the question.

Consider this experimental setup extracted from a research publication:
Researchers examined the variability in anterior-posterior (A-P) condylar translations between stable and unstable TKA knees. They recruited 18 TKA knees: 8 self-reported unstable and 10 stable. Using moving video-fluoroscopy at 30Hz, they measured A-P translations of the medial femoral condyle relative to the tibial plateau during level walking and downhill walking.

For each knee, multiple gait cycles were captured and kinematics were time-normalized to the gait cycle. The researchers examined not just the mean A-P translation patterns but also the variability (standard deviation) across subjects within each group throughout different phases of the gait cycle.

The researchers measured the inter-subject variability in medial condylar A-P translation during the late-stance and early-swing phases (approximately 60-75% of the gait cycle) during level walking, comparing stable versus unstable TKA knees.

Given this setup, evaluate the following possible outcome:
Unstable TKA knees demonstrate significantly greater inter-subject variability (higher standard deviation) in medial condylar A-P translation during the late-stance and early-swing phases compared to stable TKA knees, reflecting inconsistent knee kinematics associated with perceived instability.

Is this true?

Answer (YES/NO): NO